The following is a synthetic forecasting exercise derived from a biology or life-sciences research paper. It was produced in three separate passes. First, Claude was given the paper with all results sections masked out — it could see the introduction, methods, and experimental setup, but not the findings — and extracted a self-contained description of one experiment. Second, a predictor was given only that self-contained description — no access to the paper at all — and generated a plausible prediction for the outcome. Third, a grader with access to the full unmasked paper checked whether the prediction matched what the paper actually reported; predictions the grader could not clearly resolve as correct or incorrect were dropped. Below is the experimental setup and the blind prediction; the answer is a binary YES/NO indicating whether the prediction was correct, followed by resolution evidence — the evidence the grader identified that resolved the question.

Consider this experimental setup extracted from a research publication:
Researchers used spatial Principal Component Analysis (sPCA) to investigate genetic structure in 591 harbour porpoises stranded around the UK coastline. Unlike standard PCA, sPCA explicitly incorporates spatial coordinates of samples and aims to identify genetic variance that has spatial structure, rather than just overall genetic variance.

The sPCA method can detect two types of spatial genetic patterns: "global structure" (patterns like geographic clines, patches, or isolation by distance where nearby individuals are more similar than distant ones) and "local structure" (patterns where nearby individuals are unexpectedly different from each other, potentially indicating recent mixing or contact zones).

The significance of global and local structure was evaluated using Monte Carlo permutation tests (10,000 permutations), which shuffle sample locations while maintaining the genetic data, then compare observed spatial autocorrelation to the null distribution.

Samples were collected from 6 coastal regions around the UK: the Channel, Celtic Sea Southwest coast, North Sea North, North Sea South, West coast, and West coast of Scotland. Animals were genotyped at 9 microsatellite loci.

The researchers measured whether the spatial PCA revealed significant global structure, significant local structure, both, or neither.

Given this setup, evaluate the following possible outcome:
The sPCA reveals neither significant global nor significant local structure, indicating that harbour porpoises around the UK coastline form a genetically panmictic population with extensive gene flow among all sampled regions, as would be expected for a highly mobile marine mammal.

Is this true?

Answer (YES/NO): NO